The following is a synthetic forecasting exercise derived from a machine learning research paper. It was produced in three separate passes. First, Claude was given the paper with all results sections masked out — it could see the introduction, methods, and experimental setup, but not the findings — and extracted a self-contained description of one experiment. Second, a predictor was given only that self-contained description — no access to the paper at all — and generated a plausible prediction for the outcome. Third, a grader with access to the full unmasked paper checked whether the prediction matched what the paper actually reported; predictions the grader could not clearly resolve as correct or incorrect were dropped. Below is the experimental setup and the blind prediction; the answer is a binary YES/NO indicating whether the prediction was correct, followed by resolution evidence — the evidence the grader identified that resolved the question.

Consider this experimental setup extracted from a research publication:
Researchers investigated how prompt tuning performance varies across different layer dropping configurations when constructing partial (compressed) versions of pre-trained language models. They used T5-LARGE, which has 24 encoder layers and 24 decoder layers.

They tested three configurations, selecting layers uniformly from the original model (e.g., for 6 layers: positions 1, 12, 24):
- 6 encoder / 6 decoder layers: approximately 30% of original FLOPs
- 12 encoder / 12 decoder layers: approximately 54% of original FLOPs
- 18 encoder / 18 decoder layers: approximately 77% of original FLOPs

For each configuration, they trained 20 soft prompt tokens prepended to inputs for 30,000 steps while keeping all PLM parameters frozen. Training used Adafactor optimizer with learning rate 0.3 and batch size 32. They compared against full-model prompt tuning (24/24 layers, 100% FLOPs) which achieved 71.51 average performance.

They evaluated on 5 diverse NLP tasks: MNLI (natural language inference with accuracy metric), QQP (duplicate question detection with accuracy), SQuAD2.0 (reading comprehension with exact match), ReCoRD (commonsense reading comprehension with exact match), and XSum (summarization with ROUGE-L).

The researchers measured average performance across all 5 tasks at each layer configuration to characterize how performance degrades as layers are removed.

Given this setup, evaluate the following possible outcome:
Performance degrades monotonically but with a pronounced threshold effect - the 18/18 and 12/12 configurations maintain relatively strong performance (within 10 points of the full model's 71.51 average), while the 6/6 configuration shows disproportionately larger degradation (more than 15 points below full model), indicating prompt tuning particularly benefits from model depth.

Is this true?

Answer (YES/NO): NO